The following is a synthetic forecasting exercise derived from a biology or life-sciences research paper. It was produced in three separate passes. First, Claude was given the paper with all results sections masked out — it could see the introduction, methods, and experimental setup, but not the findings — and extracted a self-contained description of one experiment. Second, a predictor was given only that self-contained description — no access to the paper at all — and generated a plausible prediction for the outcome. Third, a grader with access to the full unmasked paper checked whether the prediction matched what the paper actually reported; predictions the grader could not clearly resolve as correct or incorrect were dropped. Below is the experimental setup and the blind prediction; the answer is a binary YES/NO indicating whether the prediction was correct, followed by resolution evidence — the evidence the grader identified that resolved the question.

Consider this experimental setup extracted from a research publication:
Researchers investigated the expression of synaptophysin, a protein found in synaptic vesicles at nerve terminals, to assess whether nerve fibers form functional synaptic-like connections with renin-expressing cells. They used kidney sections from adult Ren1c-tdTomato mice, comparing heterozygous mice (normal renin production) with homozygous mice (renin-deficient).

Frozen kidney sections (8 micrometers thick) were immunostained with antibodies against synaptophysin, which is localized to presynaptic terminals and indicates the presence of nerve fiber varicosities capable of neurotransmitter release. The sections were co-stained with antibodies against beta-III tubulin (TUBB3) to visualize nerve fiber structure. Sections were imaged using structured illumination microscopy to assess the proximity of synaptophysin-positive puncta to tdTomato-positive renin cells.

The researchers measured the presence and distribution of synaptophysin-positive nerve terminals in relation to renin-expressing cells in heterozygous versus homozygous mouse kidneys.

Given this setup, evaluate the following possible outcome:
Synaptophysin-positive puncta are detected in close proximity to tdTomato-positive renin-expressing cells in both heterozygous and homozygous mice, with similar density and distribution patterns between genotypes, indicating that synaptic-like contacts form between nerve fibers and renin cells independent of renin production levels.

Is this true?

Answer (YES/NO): NO